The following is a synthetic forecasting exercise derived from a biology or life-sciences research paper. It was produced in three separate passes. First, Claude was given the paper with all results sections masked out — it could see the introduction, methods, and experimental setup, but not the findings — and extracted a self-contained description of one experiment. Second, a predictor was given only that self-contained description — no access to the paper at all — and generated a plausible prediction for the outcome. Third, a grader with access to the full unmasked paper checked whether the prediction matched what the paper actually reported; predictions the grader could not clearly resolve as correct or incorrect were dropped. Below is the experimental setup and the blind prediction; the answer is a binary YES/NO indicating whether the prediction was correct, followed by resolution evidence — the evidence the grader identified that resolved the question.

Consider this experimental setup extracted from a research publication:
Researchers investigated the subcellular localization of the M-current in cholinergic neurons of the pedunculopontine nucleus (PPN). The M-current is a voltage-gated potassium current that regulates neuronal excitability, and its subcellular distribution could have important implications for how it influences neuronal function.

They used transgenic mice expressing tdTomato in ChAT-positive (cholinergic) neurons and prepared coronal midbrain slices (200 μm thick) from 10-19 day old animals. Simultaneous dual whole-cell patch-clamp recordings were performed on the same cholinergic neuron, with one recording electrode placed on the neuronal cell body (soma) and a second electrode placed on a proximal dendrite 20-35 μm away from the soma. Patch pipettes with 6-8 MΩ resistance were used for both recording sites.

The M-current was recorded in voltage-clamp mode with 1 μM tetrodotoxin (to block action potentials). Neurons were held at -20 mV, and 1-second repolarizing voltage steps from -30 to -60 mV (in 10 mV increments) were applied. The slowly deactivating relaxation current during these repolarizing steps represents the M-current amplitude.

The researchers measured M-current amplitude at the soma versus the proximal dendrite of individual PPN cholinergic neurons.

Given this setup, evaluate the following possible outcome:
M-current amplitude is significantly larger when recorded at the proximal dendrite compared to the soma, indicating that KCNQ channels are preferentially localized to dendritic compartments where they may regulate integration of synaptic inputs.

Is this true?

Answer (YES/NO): NO